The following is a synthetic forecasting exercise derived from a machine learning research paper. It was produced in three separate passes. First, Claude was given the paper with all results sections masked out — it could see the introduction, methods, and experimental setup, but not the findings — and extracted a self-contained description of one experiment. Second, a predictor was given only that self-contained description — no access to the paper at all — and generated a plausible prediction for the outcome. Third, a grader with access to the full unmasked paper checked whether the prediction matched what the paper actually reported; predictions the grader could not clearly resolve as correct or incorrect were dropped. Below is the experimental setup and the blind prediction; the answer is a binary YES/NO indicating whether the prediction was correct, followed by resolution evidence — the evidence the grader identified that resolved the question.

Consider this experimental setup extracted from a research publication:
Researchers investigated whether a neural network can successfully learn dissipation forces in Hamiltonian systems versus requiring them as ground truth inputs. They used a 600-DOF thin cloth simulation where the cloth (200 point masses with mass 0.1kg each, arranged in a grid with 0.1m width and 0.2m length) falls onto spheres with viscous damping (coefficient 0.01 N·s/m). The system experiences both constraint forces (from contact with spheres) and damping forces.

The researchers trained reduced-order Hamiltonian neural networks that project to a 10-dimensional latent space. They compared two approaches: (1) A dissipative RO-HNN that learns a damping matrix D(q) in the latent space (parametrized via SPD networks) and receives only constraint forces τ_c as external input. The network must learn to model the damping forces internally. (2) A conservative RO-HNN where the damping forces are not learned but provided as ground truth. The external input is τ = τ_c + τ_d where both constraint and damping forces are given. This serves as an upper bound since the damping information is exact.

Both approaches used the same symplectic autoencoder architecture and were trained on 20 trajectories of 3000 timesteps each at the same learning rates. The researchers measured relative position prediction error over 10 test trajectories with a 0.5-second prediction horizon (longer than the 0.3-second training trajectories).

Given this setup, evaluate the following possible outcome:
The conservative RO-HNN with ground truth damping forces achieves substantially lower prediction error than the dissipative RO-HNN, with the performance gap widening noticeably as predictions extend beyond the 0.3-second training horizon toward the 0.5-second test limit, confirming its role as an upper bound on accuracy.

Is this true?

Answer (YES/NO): NO